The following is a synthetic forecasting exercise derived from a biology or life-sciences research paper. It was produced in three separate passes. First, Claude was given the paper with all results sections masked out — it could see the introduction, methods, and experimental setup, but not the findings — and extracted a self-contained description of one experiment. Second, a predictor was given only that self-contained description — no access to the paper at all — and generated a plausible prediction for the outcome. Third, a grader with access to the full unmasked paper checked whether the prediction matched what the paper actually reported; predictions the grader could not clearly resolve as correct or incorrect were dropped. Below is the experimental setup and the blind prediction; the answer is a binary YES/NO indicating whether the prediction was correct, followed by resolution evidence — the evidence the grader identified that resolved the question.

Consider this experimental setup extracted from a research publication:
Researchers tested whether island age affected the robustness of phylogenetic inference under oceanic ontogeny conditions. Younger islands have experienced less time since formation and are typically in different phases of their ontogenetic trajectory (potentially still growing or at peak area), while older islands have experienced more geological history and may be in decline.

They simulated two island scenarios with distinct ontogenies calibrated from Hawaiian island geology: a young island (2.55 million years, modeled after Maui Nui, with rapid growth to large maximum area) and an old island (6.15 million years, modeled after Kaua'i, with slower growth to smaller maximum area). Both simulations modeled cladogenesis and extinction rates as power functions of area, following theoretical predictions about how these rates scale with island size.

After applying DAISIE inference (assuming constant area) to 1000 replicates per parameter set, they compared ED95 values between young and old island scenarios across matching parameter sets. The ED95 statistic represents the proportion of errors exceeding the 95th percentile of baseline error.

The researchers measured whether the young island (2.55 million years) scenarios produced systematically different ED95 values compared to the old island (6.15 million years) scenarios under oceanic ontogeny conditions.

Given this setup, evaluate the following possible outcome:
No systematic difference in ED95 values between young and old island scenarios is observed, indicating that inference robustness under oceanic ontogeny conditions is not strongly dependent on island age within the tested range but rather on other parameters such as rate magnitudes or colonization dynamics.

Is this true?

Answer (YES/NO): NO